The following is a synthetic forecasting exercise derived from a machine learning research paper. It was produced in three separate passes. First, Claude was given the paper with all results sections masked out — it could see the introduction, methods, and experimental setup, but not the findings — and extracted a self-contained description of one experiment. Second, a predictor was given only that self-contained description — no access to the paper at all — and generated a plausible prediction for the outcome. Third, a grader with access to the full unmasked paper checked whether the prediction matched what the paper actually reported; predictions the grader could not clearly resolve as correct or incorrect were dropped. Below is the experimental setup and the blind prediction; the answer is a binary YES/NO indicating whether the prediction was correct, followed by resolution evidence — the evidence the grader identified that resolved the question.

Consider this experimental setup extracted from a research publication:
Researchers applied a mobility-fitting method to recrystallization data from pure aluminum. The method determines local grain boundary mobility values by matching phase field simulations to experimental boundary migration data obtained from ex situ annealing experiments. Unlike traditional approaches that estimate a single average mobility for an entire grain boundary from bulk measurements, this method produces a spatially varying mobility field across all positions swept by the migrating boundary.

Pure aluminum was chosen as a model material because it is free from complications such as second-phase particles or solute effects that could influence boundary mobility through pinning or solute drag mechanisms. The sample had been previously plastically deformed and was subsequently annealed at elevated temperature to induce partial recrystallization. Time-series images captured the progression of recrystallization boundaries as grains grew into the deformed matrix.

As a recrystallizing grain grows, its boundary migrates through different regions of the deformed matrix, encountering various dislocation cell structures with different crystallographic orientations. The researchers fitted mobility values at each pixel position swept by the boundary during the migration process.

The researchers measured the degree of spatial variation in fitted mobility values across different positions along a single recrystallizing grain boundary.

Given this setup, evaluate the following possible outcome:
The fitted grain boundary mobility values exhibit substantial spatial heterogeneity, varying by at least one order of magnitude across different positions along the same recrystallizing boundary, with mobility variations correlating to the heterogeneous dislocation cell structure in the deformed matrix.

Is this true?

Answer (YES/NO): YES